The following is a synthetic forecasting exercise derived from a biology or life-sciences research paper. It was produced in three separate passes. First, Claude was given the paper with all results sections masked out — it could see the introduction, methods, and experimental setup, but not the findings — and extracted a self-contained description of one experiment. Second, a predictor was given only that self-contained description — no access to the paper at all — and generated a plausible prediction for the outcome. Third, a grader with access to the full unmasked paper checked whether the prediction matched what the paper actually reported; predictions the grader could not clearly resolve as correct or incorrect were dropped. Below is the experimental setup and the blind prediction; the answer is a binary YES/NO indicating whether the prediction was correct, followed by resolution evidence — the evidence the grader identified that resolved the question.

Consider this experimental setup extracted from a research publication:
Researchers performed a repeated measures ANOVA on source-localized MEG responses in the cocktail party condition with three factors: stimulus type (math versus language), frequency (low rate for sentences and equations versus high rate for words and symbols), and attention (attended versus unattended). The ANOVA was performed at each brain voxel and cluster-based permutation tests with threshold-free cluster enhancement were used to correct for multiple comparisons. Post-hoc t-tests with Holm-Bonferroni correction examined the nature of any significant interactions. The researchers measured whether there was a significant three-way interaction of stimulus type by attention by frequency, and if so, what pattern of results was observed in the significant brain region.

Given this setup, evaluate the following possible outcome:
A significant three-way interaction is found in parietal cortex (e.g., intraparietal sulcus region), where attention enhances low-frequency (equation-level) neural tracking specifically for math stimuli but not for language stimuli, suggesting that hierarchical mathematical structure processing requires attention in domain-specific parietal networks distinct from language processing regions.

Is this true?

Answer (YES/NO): YES